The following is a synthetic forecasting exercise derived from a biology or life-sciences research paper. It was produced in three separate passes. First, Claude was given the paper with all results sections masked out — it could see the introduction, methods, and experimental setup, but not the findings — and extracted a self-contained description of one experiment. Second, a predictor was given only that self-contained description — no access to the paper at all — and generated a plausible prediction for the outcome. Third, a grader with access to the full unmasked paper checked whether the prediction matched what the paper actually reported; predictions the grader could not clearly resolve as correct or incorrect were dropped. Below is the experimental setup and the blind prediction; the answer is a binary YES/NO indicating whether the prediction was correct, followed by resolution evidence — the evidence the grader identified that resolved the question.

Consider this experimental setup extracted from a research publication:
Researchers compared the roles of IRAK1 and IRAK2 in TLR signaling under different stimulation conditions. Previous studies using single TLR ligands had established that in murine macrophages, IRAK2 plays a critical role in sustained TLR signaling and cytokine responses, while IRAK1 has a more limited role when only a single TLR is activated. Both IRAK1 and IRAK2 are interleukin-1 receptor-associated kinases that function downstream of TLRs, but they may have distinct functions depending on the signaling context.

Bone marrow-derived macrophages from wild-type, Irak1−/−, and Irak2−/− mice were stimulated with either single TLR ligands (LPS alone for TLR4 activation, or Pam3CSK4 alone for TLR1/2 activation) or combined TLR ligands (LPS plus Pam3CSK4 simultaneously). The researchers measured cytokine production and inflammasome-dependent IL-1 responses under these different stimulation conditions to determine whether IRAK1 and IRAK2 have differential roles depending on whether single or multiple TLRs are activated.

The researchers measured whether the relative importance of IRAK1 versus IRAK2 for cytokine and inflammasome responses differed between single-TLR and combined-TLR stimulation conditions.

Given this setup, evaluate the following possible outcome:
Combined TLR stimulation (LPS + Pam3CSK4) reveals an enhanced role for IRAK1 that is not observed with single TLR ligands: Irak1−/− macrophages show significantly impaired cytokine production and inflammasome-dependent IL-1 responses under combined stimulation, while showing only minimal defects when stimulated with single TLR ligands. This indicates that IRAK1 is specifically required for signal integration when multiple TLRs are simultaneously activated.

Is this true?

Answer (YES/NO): YES